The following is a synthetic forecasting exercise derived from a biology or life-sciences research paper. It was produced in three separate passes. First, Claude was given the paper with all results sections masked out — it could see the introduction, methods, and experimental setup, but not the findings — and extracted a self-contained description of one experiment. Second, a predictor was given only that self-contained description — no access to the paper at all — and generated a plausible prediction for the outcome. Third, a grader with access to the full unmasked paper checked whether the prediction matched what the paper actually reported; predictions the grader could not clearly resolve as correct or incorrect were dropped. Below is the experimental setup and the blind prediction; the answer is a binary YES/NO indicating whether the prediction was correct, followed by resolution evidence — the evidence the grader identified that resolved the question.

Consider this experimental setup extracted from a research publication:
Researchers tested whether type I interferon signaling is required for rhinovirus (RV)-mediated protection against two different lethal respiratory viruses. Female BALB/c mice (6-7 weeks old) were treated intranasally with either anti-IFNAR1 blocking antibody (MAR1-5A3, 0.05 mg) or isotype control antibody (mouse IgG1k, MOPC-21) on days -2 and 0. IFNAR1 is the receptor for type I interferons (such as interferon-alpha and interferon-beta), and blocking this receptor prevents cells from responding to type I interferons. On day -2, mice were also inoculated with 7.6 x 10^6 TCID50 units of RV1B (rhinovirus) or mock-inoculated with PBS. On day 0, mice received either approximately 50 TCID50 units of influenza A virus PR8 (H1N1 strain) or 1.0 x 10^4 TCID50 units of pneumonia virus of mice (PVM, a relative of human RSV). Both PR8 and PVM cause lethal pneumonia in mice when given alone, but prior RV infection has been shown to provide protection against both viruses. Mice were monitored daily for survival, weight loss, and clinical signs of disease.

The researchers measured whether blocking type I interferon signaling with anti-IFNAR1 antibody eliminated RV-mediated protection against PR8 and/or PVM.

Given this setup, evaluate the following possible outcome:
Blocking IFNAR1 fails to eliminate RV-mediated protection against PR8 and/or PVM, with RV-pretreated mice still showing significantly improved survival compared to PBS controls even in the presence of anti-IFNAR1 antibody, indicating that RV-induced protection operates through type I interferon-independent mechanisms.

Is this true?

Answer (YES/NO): NO